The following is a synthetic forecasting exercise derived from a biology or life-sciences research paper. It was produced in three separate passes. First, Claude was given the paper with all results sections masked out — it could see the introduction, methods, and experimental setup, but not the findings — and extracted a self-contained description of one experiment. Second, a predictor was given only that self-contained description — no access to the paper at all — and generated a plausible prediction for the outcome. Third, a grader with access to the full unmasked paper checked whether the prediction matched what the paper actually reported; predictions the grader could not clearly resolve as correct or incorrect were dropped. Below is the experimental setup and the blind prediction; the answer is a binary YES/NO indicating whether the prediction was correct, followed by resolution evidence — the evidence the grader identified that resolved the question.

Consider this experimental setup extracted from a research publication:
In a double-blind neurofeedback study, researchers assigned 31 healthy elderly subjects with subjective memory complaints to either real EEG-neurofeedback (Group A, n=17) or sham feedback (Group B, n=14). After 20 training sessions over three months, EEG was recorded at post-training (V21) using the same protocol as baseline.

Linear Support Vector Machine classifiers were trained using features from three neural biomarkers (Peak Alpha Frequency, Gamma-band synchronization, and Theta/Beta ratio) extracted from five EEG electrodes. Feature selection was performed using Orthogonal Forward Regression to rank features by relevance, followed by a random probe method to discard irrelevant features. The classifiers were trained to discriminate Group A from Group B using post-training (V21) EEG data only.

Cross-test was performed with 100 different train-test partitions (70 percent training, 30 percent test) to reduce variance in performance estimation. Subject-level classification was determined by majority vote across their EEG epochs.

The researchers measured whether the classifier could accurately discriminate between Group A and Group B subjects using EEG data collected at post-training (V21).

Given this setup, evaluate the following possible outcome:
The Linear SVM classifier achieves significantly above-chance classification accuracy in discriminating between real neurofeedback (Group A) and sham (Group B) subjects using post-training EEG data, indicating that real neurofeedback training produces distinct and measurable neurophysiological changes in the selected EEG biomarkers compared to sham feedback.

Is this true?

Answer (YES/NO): YES